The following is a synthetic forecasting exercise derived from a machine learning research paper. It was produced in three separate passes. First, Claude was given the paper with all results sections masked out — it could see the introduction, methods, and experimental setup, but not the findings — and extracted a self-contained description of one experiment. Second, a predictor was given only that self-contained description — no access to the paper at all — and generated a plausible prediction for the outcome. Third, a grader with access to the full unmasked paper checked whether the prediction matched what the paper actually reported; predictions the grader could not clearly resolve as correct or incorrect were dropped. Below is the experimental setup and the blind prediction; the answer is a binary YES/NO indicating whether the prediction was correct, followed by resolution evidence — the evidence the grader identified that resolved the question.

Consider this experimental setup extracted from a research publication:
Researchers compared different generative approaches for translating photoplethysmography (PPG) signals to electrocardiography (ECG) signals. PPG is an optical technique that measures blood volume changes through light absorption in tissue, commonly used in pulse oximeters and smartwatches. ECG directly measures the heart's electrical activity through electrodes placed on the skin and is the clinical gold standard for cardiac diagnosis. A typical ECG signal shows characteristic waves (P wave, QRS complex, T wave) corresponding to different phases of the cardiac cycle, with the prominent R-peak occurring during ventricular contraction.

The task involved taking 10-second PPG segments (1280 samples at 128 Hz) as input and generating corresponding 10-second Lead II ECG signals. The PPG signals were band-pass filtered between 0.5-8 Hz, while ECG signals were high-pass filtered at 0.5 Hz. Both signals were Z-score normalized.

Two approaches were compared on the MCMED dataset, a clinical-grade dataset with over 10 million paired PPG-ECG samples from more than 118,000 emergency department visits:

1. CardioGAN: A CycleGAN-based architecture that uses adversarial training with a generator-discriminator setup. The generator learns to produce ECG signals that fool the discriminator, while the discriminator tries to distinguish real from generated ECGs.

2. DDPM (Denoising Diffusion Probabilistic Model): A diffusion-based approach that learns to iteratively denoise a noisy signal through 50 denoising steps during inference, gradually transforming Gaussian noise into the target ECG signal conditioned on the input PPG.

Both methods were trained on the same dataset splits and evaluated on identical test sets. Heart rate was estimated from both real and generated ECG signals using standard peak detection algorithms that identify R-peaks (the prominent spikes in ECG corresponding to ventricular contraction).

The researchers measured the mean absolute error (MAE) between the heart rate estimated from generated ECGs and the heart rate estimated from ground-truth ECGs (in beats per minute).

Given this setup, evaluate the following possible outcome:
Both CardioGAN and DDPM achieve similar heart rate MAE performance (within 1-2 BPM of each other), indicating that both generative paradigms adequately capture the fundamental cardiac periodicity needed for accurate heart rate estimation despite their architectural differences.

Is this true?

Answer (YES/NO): NO